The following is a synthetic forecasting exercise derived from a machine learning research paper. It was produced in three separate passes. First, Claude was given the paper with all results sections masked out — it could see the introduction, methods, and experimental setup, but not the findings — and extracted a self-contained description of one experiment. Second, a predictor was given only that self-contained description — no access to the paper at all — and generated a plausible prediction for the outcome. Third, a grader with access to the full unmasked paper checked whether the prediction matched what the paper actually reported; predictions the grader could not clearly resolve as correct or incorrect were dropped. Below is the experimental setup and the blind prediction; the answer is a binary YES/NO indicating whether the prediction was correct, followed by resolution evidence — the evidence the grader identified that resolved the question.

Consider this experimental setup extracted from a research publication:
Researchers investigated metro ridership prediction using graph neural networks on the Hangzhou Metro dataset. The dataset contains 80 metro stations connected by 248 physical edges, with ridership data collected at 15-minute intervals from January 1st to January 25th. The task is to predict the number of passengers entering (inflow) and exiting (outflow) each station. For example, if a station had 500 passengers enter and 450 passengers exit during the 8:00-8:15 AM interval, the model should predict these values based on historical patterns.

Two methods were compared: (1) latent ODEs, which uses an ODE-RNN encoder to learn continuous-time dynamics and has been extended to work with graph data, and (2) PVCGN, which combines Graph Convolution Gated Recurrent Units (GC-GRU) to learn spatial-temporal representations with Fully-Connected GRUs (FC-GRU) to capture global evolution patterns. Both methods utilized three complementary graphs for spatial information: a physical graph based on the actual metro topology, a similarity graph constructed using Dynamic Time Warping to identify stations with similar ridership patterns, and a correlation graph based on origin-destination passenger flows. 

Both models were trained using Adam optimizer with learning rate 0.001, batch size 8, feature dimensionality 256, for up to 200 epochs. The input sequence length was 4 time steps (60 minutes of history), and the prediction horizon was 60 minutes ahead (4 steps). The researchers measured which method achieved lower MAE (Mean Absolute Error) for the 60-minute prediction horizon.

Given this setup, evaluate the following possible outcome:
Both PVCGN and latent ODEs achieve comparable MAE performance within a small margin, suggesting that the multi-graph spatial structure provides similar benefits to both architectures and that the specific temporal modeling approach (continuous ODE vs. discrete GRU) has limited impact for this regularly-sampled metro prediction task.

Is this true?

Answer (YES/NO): YES